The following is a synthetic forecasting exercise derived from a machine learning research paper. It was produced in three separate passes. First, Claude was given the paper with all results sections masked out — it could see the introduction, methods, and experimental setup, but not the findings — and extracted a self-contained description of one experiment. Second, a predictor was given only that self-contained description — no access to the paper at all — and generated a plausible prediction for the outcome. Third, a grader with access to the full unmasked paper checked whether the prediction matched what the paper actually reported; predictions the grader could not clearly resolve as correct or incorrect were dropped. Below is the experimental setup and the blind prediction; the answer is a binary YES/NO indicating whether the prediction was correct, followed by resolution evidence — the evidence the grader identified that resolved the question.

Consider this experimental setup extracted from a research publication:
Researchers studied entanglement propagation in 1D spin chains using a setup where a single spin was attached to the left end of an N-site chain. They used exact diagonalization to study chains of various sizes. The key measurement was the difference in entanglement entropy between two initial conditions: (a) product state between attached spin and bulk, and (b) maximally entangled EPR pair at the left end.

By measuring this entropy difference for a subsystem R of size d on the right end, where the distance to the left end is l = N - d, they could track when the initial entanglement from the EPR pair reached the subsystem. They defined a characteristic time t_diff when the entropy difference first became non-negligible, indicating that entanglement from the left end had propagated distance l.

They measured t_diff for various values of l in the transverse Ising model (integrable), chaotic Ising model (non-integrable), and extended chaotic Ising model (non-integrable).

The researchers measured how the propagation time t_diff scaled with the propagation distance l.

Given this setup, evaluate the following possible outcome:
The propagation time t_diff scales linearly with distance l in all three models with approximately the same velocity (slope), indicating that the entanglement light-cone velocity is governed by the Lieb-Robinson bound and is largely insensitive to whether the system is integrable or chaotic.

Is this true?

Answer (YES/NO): NO